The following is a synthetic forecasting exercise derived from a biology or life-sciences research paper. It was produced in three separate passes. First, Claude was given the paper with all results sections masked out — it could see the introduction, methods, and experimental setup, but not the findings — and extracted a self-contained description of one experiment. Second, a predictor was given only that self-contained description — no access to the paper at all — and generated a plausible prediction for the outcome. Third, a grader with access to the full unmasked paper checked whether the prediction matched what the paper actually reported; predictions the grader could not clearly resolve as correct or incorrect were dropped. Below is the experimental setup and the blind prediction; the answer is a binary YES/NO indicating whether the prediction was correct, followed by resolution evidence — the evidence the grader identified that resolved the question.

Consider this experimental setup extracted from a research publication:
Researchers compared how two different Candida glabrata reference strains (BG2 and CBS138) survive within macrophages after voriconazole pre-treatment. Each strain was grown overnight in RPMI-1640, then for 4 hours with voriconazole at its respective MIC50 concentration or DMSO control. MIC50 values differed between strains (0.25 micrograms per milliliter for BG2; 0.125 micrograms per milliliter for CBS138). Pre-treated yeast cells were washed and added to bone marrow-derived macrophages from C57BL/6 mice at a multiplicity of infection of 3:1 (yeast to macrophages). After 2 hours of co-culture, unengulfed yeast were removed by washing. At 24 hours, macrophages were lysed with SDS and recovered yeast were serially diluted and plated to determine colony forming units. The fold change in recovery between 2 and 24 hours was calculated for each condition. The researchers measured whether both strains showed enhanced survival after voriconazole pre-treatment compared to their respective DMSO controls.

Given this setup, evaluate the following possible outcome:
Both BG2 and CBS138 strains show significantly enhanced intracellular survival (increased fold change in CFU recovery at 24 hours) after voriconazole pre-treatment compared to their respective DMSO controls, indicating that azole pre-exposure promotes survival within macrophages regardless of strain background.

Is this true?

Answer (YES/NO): NO